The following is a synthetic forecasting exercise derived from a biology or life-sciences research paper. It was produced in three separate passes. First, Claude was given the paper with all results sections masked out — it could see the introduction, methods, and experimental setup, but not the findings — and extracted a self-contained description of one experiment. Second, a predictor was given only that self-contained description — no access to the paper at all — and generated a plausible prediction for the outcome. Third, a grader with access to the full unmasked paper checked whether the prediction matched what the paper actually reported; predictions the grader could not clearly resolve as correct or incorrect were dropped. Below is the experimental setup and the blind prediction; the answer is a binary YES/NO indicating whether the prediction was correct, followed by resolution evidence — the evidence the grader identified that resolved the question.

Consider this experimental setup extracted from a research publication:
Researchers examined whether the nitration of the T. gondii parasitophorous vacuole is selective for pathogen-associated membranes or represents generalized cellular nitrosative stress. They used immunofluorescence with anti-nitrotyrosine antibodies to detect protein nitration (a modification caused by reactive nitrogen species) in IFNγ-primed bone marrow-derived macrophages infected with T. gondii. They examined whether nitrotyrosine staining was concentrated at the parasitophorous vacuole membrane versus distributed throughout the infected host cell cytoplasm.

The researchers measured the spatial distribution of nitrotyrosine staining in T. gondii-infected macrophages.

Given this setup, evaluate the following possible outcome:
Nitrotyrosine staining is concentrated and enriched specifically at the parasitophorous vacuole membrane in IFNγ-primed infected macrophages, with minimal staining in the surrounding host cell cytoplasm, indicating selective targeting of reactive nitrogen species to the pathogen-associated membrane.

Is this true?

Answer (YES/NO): YES